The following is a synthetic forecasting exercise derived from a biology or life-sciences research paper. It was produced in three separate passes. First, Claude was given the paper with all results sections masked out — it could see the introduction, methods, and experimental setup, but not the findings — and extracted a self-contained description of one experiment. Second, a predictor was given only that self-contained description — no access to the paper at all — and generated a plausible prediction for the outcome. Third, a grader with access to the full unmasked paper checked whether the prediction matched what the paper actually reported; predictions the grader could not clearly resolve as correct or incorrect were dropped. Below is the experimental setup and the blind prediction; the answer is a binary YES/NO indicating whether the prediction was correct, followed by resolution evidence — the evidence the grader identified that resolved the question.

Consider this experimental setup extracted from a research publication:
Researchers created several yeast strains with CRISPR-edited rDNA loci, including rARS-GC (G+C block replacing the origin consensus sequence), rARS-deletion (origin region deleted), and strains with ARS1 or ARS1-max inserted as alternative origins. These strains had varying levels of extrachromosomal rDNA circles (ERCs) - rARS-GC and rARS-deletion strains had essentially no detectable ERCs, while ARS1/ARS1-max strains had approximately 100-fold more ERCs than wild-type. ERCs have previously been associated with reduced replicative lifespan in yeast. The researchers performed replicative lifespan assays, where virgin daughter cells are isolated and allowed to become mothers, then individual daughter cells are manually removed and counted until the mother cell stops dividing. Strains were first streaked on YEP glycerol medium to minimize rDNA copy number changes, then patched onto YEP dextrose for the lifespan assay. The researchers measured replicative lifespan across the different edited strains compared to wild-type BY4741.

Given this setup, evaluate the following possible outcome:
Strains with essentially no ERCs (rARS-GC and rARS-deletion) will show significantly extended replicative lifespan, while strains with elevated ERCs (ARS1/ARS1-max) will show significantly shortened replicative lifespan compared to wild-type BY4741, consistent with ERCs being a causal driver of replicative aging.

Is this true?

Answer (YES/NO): NO